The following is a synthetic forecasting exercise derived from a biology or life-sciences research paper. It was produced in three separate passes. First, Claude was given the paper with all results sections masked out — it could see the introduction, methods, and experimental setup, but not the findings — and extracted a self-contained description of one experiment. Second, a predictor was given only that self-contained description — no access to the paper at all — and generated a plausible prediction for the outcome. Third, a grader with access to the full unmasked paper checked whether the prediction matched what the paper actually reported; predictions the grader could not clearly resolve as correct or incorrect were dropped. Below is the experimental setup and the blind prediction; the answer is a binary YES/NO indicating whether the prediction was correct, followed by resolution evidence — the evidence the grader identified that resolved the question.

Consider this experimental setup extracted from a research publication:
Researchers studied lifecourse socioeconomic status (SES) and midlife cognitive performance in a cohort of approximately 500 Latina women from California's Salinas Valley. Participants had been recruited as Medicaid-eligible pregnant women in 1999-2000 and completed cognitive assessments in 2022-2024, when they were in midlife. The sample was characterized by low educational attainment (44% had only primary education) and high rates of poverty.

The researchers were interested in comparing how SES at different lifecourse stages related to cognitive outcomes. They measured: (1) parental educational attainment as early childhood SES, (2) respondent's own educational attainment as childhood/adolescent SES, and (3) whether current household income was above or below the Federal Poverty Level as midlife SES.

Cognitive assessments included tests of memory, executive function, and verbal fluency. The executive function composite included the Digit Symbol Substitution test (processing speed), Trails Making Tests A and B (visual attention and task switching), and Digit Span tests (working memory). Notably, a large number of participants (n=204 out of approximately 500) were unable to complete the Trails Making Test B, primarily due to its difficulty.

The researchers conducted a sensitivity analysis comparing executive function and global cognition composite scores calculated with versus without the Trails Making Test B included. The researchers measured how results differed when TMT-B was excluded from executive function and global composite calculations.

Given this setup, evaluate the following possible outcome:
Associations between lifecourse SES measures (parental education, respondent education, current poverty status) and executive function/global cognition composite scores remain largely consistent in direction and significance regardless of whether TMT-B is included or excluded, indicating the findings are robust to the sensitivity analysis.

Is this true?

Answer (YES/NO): YES